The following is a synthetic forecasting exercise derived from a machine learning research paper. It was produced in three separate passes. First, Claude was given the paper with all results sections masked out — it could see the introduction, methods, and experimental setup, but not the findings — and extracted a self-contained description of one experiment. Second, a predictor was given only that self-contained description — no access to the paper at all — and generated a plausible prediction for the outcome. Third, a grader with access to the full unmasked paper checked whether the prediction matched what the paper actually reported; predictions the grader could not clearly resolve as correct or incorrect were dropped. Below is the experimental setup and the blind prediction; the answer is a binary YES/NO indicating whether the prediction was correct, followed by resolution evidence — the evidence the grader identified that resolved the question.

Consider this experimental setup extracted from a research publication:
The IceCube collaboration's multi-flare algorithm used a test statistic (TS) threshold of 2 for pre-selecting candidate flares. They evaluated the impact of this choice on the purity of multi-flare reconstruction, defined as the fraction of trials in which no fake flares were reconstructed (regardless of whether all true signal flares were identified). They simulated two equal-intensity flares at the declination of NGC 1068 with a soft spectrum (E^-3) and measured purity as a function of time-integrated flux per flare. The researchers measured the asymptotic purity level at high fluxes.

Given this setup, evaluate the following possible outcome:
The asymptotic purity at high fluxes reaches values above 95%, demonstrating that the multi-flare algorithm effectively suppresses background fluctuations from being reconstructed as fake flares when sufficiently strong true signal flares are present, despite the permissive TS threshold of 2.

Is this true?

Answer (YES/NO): YES